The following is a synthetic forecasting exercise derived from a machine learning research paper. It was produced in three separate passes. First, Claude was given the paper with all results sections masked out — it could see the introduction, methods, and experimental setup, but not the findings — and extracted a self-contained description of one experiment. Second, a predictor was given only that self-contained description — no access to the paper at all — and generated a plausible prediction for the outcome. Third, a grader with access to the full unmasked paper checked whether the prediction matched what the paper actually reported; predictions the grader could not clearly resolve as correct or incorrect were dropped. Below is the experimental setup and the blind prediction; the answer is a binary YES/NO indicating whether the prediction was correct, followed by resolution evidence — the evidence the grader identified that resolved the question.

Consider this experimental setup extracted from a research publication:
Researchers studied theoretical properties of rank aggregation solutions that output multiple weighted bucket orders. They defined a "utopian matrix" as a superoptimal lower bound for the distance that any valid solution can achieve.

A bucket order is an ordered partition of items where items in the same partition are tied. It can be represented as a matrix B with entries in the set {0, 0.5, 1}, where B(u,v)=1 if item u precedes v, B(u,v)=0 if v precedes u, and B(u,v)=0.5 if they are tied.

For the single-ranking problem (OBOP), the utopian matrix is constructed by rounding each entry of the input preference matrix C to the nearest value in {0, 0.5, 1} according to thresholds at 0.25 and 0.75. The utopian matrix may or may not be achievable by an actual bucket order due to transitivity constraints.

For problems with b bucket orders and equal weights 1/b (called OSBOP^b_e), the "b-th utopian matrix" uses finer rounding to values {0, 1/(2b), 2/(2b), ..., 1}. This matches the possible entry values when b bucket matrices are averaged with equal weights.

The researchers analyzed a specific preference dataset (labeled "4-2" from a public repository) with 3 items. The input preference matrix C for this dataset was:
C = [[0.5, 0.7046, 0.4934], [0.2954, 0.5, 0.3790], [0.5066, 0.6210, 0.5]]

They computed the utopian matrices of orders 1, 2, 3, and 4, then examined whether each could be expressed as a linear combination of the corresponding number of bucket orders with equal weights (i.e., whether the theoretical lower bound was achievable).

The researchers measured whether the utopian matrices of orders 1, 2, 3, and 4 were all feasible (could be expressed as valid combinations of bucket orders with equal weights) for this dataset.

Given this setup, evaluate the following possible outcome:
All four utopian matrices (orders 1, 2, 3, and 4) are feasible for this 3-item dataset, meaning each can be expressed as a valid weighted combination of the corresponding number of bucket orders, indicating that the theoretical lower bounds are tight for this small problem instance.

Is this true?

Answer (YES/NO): YES